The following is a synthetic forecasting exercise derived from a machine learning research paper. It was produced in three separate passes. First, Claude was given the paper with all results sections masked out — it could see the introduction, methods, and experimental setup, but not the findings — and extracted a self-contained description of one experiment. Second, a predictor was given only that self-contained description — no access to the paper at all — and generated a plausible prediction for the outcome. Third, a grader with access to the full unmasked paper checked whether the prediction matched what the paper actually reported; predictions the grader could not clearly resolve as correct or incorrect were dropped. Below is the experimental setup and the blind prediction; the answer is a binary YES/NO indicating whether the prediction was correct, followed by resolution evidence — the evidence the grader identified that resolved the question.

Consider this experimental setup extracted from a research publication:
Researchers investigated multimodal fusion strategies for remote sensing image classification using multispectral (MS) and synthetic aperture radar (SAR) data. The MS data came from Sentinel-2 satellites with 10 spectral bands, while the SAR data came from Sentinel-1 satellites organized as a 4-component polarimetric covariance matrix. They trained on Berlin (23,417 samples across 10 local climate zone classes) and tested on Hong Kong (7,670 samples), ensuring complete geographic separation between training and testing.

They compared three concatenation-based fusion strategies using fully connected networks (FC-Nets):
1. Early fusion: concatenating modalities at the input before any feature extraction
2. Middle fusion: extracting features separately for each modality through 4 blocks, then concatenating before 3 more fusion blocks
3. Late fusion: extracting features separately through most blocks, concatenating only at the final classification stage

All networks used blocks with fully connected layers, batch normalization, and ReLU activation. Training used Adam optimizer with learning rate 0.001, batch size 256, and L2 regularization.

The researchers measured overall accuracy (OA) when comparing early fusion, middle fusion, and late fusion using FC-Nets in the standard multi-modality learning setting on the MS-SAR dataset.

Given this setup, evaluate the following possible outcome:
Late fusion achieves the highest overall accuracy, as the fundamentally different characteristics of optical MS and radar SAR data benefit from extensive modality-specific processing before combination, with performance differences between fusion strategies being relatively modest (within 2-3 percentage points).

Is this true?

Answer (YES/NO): YES